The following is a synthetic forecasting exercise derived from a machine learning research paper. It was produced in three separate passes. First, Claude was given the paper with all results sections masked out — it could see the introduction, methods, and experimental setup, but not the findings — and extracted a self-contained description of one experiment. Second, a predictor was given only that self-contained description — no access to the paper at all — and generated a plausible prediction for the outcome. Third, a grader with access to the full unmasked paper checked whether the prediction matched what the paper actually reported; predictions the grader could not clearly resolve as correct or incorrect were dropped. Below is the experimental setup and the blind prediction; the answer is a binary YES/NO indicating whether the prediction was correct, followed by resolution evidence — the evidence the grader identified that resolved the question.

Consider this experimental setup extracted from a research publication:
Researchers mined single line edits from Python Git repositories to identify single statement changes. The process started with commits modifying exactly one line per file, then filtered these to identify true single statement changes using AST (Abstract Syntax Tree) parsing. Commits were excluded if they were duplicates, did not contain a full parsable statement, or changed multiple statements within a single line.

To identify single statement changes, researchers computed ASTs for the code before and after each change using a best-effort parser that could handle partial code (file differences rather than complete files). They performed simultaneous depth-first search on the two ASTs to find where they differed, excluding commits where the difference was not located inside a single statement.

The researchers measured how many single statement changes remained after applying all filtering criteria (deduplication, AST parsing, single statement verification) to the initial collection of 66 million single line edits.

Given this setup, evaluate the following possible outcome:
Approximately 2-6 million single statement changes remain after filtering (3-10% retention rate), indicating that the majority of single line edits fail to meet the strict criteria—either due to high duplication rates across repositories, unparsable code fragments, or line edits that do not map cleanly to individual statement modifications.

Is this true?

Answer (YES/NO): NO